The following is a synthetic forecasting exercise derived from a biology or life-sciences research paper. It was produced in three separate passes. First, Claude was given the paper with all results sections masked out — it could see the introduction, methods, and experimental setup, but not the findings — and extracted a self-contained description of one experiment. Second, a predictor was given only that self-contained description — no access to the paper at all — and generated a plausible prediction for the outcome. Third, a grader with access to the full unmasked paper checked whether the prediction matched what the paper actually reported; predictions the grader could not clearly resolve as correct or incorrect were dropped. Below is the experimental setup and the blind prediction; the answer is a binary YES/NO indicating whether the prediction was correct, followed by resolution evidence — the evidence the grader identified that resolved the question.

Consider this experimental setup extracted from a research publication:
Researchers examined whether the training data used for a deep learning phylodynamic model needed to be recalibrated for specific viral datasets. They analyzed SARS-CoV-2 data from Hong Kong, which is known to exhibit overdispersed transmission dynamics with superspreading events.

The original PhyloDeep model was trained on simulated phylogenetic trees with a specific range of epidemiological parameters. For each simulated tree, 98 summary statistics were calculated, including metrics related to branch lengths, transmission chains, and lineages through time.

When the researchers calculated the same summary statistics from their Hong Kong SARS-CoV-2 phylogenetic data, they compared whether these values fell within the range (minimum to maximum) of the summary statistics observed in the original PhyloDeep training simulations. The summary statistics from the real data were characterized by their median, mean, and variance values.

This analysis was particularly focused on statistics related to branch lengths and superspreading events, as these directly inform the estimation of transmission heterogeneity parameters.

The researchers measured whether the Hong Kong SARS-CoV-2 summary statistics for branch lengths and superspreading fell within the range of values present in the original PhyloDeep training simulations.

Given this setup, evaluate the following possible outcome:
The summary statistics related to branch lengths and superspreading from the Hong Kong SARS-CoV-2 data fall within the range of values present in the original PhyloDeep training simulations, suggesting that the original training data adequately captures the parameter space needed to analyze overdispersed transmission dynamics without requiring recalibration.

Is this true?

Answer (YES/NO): NO